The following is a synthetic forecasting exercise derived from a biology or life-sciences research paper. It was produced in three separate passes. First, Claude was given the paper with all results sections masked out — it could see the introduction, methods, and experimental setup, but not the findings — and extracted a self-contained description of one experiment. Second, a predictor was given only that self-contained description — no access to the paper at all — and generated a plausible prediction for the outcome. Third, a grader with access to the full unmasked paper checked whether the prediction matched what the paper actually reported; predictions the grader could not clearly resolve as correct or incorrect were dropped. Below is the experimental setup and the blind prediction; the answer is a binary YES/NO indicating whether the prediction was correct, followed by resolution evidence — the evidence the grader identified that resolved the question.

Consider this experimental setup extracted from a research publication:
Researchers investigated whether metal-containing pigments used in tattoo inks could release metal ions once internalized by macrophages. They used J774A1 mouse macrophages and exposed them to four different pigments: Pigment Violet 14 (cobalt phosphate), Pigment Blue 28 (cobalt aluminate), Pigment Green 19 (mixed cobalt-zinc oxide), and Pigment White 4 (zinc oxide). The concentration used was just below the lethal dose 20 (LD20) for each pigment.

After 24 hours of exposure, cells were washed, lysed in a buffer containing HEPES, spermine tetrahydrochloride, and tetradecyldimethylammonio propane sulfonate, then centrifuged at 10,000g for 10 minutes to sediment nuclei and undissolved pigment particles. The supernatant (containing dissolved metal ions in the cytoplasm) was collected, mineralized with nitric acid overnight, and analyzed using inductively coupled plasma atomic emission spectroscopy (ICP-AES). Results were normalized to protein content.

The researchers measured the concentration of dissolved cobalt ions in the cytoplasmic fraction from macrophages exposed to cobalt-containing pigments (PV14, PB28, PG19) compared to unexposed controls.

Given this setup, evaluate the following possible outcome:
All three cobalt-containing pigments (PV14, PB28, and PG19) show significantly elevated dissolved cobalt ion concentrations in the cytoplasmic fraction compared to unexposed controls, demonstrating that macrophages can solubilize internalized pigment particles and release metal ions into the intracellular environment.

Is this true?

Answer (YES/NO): NO